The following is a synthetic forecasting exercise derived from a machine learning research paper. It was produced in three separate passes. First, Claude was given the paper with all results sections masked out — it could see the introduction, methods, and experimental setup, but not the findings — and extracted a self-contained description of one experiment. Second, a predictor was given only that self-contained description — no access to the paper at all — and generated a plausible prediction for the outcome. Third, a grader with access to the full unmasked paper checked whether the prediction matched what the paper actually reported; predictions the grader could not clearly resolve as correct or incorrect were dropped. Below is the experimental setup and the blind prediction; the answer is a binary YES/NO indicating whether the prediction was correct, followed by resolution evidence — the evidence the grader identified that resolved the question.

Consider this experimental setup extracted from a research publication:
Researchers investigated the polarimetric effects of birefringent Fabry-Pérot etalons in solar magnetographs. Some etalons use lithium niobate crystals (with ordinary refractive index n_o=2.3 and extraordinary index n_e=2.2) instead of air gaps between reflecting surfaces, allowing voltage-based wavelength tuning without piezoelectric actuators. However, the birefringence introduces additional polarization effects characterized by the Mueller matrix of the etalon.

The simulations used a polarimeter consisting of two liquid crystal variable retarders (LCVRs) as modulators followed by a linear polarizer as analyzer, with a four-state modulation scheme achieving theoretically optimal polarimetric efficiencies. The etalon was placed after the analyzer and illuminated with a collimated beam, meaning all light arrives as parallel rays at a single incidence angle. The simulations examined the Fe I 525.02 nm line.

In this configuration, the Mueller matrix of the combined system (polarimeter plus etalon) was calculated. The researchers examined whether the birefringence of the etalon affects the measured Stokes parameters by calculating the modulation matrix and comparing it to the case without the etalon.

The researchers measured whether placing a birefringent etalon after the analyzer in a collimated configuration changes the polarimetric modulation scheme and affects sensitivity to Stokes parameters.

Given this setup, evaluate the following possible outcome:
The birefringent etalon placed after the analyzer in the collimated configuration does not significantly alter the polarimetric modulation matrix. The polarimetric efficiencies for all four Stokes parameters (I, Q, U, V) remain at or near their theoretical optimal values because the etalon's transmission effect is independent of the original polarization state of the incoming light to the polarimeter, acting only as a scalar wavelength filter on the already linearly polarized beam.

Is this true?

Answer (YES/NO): YES